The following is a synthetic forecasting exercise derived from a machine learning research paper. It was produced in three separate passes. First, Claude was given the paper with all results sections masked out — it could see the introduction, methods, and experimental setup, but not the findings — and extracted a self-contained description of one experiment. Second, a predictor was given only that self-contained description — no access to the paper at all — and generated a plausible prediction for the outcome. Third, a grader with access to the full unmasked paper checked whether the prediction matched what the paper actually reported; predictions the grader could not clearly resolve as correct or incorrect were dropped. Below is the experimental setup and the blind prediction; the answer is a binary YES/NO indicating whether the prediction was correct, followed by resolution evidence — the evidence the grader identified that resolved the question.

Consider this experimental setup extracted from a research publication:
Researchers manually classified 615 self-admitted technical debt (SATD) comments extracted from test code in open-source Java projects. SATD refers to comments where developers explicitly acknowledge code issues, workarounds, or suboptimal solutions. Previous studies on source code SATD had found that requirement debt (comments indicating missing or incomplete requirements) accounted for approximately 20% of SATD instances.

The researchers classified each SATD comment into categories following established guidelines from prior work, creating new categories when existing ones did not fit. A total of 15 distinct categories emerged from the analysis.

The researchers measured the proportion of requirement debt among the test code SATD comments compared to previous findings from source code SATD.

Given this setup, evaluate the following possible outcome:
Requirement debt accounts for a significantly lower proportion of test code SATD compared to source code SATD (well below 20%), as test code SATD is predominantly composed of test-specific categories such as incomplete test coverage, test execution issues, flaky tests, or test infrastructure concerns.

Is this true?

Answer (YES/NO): NO